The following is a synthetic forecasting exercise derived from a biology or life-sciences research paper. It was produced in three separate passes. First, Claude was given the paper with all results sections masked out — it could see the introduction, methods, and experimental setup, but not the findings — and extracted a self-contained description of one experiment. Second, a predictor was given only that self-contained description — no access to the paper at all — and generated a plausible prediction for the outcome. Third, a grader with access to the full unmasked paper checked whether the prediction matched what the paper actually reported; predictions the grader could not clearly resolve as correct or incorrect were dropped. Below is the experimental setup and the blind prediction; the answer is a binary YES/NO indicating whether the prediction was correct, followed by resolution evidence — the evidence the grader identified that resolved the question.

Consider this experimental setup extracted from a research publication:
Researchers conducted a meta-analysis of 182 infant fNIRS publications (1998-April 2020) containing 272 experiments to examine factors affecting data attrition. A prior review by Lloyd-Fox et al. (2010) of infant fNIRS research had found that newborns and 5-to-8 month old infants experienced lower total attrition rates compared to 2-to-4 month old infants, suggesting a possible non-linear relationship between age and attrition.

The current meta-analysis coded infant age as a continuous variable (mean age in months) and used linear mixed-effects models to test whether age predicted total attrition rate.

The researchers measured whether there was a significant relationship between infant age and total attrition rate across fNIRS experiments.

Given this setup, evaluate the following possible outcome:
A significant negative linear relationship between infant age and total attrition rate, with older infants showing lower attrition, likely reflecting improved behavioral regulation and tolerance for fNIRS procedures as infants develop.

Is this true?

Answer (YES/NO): NO